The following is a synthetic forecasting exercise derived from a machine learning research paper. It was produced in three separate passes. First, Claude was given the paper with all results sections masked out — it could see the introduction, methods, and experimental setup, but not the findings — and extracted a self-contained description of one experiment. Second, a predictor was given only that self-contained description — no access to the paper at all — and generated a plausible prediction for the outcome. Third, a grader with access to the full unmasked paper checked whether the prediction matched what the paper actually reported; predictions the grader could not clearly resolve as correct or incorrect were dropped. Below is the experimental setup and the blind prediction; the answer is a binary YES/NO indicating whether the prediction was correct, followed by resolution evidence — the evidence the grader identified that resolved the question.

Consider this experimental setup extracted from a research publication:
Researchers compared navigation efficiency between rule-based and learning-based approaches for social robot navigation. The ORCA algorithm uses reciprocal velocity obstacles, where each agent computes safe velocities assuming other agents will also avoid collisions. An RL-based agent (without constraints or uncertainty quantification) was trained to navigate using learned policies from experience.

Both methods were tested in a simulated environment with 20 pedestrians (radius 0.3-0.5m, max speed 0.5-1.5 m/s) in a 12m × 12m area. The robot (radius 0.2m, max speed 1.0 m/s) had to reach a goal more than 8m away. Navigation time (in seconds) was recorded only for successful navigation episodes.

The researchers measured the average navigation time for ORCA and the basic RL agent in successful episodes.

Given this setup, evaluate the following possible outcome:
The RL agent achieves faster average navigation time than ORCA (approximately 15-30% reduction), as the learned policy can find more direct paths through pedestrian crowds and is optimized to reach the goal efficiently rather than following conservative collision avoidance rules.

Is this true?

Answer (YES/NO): NO